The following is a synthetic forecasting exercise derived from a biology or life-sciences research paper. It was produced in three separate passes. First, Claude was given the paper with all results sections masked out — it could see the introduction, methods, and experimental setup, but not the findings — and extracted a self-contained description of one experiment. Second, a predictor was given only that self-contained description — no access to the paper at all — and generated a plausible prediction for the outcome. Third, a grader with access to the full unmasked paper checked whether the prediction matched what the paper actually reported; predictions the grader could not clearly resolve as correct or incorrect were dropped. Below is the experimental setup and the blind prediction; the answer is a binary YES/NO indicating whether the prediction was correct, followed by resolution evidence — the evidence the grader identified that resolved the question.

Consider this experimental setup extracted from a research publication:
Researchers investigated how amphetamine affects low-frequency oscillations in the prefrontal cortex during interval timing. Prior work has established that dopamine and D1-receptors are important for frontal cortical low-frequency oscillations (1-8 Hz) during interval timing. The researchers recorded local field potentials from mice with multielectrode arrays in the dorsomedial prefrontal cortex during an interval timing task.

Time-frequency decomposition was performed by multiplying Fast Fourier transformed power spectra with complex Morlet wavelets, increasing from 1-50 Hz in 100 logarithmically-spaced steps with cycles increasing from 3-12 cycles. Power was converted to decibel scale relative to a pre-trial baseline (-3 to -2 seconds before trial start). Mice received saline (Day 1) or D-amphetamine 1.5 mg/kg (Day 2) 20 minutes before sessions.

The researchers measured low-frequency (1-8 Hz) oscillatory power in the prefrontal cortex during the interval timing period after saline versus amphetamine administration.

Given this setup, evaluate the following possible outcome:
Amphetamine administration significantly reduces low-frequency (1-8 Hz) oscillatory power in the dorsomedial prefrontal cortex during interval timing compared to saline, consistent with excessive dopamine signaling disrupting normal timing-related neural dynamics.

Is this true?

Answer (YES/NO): YES